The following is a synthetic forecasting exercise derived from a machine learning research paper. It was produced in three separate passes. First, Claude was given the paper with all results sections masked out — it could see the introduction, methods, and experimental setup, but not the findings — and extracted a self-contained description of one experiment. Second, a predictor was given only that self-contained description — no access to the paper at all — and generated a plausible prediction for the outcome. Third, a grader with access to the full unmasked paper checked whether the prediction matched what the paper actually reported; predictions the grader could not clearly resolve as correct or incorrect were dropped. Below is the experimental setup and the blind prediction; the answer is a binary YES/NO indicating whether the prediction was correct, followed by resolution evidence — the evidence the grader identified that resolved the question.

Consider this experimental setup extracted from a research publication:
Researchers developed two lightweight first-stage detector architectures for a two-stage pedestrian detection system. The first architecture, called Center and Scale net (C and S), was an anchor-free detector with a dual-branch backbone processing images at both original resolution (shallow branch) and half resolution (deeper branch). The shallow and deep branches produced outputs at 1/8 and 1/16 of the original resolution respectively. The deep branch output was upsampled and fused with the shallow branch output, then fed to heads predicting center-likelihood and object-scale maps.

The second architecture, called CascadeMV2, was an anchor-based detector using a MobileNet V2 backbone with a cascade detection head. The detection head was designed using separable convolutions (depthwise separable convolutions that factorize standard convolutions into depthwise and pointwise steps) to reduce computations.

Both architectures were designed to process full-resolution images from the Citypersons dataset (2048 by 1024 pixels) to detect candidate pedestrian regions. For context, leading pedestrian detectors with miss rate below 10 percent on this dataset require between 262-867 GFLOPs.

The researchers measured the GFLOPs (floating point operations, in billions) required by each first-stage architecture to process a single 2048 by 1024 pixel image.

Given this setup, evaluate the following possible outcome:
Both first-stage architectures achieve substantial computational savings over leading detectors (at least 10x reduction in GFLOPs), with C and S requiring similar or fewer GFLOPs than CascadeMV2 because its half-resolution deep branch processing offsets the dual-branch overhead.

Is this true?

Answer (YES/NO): NO